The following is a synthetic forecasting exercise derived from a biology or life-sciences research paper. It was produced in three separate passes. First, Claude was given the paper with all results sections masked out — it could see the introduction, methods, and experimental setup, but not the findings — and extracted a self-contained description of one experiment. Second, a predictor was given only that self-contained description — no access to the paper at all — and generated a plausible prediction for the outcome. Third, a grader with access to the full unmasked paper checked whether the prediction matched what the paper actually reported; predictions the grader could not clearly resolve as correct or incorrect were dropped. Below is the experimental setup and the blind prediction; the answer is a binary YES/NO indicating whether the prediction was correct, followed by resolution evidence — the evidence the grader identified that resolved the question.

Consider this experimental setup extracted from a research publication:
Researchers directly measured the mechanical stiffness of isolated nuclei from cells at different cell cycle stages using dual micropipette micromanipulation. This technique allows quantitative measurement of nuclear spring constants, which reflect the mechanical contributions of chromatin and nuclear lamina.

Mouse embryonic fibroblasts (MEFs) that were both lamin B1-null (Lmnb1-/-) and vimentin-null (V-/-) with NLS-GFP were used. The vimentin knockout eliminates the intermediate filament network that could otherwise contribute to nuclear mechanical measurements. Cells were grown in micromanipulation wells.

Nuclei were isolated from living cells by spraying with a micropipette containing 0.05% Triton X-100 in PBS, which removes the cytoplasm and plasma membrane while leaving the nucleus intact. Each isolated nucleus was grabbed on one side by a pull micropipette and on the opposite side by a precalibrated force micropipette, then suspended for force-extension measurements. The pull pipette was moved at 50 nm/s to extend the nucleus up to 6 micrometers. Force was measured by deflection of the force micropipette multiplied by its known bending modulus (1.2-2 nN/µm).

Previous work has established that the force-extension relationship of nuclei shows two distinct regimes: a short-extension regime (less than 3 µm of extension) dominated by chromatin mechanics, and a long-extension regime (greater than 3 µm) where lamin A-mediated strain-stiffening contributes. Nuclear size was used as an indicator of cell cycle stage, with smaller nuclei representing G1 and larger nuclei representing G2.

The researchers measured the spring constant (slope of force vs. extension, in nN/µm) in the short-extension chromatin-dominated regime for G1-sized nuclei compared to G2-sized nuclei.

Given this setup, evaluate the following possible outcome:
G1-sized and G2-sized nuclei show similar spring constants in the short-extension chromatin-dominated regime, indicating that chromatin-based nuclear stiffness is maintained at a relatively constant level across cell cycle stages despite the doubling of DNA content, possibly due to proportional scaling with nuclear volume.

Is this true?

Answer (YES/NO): NO